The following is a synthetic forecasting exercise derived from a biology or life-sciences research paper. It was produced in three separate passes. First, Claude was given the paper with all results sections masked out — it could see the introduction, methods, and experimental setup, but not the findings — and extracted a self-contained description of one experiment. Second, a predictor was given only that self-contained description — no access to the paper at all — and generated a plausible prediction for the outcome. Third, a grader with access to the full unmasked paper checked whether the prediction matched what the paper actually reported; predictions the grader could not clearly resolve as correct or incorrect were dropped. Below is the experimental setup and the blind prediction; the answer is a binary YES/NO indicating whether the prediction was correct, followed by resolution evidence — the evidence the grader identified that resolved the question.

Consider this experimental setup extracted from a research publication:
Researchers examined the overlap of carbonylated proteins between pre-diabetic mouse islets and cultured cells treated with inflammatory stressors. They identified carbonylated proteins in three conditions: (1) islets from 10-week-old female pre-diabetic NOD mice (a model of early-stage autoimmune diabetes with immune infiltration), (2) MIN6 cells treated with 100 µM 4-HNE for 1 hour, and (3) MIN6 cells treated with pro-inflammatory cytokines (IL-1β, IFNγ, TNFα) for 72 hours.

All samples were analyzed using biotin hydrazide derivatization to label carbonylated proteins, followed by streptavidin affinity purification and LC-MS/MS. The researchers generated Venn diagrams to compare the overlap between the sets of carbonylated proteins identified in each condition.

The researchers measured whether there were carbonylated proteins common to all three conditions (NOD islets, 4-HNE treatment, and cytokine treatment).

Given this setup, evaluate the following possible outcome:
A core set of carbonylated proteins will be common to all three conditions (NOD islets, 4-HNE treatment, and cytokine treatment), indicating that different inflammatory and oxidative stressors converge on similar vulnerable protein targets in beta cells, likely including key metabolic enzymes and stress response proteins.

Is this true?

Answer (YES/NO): NO